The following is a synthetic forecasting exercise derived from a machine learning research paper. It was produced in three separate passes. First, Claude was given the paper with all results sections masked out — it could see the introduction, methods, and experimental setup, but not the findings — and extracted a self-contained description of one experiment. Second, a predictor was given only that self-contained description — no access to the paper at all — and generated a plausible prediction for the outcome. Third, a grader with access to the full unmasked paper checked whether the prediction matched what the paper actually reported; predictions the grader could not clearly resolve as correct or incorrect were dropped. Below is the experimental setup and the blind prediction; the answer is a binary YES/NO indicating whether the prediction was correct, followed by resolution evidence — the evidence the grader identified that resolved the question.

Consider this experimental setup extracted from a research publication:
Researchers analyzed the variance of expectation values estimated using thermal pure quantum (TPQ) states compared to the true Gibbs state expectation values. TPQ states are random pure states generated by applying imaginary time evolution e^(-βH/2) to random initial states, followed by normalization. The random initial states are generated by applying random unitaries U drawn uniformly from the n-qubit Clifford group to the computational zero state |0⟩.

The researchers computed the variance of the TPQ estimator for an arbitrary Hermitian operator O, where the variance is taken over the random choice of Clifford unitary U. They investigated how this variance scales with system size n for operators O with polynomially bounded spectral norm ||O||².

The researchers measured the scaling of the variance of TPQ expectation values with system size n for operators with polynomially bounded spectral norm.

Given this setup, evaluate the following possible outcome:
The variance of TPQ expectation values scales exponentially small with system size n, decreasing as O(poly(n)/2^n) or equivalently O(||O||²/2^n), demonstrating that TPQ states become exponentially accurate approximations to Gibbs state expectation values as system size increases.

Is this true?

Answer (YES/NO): NO